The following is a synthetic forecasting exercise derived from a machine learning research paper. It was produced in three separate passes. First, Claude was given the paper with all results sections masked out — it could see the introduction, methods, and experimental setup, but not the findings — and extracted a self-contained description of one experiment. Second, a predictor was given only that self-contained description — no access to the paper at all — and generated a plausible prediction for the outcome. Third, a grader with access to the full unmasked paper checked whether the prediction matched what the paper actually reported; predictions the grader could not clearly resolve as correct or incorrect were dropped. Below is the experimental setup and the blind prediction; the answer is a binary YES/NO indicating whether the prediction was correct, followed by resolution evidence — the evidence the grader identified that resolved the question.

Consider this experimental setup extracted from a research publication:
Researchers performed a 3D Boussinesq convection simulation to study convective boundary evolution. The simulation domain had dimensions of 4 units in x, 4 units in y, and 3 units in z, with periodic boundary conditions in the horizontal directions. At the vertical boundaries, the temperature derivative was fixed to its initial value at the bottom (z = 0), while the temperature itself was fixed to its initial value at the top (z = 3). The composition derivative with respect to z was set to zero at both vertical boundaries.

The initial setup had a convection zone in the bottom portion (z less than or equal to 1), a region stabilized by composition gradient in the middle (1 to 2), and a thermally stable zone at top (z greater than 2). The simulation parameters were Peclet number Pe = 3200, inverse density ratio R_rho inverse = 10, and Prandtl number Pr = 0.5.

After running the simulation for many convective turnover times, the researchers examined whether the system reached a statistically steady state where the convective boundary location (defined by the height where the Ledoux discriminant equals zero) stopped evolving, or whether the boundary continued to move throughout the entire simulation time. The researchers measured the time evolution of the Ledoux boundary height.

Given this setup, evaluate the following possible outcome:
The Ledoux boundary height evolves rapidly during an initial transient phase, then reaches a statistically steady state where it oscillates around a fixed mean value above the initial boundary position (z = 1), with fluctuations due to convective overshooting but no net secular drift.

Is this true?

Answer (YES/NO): NO